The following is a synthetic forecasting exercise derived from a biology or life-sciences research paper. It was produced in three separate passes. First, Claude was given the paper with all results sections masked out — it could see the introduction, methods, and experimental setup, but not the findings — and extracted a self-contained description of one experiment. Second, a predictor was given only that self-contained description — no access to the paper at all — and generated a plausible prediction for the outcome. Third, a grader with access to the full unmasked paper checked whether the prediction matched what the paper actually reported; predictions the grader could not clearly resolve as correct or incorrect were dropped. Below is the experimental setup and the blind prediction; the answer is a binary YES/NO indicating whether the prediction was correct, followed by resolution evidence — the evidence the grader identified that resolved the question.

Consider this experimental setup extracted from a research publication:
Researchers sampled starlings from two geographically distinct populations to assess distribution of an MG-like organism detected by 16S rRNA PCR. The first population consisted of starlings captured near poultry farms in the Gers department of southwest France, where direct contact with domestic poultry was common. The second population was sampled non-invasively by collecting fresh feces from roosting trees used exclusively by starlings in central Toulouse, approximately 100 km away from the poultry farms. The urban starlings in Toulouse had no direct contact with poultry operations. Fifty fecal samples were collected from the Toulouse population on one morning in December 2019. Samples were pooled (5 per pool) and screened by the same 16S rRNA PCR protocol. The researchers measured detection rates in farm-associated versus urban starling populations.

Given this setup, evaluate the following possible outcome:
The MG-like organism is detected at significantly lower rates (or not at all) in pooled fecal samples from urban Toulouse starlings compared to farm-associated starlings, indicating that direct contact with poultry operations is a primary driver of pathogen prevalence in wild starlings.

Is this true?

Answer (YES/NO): NO